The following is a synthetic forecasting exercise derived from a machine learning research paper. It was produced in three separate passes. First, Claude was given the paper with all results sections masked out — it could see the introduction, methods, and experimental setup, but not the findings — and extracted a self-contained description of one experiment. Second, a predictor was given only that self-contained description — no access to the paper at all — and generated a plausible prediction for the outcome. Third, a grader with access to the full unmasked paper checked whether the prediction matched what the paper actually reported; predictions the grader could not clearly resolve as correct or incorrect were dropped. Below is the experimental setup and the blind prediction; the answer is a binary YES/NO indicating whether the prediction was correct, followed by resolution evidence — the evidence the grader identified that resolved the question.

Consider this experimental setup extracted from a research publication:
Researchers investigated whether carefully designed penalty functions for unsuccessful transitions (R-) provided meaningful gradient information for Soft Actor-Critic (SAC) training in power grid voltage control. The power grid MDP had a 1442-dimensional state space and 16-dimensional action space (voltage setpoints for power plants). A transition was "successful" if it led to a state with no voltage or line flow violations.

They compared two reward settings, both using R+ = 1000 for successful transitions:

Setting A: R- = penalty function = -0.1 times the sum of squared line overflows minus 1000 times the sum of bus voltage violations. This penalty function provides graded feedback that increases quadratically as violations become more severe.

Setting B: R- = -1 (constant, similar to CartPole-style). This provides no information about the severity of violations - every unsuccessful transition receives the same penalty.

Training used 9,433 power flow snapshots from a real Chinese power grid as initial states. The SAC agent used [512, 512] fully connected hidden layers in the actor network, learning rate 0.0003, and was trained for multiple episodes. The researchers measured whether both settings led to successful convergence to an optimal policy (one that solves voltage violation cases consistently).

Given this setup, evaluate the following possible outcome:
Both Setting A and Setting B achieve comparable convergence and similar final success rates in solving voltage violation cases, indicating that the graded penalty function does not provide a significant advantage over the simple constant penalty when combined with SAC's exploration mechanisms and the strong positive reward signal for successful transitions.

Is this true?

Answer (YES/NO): YES